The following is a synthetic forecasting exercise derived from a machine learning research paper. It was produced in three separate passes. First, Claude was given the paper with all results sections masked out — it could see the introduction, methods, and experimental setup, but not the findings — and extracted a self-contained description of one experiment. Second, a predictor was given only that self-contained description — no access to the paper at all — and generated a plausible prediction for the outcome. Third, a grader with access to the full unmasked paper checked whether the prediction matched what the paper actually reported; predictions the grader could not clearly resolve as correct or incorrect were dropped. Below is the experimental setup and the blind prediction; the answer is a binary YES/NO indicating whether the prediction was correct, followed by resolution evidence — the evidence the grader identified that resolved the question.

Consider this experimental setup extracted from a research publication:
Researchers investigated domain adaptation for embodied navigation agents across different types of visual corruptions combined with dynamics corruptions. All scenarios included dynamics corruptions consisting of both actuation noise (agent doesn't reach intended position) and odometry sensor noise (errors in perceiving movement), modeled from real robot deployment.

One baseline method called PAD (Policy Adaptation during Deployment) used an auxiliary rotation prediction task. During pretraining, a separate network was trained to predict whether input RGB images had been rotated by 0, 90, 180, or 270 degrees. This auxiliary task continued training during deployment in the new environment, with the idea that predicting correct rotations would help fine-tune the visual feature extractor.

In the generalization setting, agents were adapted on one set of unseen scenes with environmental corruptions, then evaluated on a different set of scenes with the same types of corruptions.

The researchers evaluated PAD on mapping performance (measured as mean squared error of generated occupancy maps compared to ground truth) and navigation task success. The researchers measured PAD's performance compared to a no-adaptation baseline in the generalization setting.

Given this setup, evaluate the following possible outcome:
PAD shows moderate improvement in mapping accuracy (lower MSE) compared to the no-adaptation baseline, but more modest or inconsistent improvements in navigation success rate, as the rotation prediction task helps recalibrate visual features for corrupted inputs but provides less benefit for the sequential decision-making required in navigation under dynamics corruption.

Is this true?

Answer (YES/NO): NO